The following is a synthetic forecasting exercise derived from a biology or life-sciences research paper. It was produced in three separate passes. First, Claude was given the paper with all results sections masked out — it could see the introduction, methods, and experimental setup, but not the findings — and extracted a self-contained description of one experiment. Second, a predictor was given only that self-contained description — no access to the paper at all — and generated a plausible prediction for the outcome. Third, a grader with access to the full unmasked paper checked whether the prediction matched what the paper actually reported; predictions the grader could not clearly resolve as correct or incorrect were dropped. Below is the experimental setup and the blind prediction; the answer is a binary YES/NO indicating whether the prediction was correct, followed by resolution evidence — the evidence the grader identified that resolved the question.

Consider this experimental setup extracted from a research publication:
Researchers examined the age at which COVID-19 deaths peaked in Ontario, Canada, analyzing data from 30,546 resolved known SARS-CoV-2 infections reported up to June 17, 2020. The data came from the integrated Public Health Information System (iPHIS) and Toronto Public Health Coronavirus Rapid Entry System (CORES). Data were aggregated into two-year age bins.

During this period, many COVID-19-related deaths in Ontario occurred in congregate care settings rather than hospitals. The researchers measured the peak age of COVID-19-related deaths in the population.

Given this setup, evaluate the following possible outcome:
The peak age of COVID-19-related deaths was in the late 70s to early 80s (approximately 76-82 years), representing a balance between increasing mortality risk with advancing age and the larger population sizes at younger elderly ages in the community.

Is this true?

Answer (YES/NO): NO